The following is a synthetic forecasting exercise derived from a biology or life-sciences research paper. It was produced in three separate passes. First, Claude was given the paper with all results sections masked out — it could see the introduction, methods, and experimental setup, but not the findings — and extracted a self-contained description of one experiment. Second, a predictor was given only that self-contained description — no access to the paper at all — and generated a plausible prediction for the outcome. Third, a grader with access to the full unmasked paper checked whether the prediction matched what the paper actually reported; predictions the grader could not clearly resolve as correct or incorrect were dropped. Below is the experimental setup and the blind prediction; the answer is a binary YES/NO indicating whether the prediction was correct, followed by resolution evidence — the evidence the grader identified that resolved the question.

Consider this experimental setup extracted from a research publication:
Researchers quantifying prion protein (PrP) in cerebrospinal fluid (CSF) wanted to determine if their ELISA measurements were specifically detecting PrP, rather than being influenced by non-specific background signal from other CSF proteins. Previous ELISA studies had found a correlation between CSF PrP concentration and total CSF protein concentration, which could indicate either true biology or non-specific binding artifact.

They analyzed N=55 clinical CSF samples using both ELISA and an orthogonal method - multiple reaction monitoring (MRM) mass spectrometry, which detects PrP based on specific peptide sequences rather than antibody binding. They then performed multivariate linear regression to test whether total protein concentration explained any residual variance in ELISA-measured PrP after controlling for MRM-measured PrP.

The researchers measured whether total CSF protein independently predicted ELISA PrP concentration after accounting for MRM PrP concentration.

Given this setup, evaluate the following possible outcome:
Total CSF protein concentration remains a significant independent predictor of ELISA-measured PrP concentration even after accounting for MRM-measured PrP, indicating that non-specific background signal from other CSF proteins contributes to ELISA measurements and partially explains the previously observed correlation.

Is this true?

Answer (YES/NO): NO